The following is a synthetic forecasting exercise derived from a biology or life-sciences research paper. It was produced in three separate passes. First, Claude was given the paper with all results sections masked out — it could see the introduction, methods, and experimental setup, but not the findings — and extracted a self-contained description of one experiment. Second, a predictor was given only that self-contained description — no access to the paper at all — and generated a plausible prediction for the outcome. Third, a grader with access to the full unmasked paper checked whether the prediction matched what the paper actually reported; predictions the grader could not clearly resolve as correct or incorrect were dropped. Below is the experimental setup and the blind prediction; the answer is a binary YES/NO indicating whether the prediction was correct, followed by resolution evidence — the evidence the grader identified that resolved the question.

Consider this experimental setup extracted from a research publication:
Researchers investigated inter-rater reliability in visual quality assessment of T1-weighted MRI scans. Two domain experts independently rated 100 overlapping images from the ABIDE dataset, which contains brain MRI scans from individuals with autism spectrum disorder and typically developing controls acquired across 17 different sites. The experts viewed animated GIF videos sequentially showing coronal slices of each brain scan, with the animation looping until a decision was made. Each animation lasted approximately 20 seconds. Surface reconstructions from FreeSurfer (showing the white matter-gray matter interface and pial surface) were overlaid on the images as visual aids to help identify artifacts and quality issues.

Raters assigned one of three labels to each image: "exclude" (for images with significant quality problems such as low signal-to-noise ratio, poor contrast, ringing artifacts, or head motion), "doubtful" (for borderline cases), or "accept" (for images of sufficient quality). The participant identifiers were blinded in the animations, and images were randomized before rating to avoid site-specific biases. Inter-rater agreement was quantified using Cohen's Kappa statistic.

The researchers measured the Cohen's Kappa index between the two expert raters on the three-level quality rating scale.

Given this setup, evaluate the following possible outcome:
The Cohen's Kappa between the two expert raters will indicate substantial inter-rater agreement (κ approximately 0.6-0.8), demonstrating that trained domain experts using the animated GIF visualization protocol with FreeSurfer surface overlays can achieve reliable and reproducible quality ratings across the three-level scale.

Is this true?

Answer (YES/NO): NO